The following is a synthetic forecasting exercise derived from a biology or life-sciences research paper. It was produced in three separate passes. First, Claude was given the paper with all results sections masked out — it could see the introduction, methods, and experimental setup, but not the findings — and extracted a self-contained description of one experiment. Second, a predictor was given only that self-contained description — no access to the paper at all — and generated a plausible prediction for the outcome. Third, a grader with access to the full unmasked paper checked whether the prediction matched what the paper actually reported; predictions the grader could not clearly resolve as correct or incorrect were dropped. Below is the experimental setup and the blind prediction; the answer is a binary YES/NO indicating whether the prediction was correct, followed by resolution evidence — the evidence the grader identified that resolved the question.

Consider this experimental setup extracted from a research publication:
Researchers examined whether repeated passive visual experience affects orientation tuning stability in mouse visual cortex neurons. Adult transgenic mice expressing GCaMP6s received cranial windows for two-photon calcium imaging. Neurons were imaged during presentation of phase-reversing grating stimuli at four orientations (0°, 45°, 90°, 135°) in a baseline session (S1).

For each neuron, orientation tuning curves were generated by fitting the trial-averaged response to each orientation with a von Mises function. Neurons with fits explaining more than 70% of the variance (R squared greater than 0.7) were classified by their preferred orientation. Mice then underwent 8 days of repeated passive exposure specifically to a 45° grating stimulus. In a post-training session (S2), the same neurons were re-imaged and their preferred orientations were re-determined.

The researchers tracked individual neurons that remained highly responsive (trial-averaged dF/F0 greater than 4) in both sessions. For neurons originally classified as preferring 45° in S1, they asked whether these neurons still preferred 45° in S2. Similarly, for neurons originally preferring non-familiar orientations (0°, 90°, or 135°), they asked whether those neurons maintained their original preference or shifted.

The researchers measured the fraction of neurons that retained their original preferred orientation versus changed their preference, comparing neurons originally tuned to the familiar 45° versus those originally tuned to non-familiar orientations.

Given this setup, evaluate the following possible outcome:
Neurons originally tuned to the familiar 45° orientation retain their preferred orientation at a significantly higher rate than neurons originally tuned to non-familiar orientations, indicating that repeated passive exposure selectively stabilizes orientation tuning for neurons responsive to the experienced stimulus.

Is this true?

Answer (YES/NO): NO